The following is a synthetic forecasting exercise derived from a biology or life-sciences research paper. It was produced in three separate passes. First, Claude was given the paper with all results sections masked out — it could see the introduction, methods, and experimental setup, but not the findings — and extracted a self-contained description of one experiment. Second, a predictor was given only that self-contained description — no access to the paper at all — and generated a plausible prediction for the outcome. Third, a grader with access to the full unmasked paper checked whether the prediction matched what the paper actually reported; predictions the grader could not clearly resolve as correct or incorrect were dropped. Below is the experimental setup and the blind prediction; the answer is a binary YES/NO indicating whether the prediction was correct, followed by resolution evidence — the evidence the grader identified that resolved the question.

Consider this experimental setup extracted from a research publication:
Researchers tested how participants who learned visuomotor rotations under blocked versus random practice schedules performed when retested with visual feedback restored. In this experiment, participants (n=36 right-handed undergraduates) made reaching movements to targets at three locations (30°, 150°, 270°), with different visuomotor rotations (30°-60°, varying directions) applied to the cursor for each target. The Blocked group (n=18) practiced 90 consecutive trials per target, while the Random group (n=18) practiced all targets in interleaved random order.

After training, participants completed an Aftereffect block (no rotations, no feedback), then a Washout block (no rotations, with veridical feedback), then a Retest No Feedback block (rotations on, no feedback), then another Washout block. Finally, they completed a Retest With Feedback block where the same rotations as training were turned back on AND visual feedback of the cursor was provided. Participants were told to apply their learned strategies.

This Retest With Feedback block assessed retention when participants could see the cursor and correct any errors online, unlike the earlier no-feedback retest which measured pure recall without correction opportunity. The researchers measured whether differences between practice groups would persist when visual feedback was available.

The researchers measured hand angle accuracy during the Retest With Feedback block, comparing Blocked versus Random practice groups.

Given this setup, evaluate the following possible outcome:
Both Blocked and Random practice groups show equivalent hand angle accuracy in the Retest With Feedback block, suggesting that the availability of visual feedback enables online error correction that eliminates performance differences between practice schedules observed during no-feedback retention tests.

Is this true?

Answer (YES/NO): NO